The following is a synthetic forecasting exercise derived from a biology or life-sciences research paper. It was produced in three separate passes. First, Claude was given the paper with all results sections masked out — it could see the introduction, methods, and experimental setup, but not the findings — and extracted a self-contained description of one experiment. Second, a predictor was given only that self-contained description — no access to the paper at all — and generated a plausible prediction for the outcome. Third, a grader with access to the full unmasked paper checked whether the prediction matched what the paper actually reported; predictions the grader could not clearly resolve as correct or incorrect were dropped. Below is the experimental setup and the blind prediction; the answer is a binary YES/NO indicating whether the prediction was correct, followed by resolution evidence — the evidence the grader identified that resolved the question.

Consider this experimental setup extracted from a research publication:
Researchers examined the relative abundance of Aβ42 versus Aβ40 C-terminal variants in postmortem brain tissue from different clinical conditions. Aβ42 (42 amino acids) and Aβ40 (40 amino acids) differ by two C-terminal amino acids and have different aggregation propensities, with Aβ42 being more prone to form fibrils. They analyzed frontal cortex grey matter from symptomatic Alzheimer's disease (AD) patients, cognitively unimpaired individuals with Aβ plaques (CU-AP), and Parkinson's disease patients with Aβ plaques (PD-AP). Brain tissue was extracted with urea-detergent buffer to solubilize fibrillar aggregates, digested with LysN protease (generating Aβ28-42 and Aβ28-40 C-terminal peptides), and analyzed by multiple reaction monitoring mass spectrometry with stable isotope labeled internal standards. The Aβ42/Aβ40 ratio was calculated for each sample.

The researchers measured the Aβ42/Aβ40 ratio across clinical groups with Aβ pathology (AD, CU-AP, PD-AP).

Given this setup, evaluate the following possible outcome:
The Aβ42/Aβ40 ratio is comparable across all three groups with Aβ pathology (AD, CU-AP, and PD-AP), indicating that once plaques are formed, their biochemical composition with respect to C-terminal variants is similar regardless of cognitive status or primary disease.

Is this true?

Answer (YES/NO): NO